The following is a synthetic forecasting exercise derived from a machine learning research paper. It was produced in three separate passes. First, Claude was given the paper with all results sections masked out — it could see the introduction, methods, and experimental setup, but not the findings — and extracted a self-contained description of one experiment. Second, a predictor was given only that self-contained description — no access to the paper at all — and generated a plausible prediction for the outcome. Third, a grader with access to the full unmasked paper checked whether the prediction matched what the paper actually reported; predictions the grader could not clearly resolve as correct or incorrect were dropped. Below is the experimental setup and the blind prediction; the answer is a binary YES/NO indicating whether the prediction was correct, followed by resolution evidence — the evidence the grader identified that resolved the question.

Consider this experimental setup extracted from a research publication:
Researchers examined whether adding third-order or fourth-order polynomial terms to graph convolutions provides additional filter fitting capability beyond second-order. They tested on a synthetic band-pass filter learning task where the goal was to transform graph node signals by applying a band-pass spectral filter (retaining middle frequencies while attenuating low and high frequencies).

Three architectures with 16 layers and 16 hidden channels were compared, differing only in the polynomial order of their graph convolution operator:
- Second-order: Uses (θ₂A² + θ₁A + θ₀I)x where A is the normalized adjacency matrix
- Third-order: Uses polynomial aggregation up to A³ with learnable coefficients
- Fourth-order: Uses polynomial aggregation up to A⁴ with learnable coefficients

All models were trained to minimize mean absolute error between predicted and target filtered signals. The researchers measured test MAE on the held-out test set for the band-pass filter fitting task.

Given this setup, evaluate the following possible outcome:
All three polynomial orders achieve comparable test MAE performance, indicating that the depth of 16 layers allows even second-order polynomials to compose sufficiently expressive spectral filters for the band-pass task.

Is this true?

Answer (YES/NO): YES